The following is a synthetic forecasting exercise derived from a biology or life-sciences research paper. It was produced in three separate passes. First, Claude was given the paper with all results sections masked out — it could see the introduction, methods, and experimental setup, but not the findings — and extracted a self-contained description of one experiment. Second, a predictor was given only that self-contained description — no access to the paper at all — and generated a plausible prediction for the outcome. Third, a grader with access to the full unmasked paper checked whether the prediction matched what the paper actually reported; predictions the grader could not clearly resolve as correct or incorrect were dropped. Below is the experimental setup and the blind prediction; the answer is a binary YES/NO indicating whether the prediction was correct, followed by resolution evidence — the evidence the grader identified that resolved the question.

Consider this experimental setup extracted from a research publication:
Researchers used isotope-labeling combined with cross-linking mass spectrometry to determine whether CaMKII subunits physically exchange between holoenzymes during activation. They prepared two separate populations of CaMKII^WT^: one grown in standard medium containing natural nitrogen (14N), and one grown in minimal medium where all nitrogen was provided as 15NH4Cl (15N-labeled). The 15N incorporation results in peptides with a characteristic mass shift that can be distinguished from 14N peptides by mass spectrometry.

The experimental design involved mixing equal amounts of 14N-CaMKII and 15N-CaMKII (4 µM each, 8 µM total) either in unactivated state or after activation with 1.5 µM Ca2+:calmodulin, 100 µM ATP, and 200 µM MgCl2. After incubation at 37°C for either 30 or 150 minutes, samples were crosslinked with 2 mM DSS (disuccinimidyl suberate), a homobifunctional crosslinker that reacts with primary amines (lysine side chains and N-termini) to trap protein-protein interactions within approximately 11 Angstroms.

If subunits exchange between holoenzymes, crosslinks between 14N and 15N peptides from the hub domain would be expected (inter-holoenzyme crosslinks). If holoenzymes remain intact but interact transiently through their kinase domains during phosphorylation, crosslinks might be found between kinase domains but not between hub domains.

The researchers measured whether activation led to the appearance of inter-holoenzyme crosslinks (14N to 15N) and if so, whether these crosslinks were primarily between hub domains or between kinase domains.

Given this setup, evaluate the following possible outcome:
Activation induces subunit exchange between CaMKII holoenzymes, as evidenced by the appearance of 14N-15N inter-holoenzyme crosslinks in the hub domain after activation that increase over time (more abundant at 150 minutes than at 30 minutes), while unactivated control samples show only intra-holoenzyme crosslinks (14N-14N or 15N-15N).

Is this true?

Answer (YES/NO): NO